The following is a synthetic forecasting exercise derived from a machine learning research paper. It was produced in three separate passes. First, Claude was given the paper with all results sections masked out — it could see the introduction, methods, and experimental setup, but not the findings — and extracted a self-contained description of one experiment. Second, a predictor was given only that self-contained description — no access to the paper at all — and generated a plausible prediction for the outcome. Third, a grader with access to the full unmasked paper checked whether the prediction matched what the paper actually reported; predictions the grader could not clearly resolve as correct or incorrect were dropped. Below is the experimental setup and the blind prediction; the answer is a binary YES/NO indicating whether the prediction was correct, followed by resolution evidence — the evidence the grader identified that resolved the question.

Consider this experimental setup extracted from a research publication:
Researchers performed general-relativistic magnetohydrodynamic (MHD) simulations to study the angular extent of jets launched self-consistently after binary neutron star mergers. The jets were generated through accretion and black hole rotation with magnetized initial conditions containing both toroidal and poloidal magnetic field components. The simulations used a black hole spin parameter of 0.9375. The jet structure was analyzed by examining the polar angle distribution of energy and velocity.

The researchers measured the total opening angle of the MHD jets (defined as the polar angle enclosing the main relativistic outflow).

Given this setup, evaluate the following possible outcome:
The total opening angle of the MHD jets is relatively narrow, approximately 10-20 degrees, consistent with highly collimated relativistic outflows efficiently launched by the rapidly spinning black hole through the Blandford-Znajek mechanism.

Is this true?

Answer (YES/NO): YES